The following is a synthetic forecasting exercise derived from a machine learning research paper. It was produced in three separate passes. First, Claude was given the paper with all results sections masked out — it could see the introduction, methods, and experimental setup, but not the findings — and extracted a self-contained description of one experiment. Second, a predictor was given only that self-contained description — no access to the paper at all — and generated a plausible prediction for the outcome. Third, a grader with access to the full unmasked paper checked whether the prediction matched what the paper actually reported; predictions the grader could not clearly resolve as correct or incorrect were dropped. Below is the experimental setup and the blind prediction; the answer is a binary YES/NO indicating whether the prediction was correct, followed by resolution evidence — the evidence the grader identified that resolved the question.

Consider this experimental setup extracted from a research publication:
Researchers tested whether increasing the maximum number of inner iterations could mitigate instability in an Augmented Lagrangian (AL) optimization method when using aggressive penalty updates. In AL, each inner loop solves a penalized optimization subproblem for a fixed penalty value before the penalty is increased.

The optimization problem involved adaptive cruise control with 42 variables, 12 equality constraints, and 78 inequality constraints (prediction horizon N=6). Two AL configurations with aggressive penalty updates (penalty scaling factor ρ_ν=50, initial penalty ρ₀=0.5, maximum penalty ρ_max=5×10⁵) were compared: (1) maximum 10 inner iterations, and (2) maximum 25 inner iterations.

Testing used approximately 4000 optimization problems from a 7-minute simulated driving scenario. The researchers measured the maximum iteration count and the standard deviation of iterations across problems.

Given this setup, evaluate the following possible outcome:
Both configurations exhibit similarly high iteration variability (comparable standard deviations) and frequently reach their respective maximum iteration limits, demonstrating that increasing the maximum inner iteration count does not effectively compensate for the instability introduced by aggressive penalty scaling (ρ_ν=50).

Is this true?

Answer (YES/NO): NO